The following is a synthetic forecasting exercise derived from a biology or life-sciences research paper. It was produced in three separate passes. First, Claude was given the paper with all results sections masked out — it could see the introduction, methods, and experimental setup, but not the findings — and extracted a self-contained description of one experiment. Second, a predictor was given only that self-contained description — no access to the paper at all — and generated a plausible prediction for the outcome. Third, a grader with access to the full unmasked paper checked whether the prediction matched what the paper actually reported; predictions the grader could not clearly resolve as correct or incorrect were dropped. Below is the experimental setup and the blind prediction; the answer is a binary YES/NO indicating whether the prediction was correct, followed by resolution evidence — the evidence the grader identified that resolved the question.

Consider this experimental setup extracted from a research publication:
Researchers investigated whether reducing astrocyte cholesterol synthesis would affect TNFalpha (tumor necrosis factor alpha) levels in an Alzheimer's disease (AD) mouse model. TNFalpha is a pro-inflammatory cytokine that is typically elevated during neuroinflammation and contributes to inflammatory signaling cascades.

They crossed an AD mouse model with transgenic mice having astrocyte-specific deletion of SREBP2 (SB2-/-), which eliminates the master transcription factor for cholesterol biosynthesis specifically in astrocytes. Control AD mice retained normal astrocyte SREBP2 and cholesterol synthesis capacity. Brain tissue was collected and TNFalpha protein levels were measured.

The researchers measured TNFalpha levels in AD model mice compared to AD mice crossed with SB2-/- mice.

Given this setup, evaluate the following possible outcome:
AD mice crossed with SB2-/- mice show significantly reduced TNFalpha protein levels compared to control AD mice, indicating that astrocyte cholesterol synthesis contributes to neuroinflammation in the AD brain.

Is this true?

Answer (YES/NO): YES